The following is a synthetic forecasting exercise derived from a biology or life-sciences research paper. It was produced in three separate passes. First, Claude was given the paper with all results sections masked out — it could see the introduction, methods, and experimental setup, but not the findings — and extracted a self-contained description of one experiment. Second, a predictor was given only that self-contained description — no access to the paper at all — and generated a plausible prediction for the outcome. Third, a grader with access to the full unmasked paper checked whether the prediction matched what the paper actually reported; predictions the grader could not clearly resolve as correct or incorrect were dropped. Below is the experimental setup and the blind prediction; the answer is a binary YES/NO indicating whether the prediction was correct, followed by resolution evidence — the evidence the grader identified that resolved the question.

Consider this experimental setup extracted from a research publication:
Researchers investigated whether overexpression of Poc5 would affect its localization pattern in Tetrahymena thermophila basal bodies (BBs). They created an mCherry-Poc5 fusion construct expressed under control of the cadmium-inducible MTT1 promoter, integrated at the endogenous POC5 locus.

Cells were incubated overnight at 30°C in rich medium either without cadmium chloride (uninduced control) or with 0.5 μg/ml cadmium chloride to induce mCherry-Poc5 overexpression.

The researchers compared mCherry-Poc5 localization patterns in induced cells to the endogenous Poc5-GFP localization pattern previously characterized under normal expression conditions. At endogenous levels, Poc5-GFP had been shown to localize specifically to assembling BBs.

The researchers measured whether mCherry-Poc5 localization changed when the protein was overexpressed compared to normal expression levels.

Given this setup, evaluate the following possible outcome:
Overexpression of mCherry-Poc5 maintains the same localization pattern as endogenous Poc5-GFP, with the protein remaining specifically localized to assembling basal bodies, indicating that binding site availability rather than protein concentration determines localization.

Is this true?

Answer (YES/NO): NO